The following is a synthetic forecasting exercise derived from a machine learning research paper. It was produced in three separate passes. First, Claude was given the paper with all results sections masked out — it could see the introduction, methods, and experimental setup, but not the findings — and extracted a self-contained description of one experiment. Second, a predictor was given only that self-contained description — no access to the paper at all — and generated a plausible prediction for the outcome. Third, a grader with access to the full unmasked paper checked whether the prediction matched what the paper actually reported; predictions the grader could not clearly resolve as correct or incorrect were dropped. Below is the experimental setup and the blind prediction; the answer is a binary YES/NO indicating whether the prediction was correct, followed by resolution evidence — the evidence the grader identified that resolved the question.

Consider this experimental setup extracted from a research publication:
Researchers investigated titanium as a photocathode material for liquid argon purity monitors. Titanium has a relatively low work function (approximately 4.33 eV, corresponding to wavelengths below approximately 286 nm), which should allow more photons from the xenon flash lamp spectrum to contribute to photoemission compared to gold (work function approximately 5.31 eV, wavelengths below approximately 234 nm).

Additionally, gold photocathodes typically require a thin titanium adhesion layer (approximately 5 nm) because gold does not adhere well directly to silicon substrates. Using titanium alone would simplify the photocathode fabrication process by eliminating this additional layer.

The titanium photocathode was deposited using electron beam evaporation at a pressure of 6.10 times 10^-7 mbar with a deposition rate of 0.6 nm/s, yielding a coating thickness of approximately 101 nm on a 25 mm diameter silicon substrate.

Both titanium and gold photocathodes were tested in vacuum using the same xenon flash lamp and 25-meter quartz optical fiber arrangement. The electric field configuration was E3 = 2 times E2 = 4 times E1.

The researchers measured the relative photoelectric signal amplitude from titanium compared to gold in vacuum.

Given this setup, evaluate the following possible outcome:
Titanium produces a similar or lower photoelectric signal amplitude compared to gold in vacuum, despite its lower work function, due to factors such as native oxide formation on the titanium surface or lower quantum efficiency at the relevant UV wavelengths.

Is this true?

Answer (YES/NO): YES